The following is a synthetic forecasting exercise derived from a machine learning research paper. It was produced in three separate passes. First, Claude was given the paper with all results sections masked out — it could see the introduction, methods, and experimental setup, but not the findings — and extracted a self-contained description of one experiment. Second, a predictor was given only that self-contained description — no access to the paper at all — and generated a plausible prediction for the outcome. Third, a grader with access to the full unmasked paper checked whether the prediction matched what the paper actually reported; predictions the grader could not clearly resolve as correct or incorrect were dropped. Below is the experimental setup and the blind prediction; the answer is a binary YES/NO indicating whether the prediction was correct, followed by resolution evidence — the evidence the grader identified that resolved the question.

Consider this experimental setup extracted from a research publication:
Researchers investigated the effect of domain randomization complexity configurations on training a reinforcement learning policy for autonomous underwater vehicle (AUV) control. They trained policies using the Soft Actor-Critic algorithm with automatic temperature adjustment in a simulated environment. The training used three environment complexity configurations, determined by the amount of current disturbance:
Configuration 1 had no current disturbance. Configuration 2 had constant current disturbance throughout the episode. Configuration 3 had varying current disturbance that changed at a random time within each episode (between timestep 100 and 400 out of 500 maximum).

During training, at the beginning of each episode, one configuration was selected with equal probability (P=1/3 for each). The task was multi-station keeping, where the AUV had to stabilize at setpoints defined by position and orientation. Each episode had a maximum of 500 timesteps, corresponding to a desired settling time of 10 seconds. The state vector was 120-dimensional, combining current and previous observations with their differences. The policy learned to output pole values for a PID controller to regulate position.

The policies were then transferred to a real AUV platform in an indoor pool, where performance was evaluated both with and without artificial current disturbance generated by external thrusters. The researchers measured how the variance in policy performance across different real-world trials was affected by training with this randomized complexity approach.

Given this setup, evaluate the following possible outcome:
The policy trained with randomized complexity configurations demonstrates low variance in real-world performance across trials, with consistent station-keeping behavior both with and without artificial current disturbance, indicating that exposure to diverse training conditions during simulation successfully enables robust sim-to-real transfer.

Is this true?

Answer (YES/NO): YES